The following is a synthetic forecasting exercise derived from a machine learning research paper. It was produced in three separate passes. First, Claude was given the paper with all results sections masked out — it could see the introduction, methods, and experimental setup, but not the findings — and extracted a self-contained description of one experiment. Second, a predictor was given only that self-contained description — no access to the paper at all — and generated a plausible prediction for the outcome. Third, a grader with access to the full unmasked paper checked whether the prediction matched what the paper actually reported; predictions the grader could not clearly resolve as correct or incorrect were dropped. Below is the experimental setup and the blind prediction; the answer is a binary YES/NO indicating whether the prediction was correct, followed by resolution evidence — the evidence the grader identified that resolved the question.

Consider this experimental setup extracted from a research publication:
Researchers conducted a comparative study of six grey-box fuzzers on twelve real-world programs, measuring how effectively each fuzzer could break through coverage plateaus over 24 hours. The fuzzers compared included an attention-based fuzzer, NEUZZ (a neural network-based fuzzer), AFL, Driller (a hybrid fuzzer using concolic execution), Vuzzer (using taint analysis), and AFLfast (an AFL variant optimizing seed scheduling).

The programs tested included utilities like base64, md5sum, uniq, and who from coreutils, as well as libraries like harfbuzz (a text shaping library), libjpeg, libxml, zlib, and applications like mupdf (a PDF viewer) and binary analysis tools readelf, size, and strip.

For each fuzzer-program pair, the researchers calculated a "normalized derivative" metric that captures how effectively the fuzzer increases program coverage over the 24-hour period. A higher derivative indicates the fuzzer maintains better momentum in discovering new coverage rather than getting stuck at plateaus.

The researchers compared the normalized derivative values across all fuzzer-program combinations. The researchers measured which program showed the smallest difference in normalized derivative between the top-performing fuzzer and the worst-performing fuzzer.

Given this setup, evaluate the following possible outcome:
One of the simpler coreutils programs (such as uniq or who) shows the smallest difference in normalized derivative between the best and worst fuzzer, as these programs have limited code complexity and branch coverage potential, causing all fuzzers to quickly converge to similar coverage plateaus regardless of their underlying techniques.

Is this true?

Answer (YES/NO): NO